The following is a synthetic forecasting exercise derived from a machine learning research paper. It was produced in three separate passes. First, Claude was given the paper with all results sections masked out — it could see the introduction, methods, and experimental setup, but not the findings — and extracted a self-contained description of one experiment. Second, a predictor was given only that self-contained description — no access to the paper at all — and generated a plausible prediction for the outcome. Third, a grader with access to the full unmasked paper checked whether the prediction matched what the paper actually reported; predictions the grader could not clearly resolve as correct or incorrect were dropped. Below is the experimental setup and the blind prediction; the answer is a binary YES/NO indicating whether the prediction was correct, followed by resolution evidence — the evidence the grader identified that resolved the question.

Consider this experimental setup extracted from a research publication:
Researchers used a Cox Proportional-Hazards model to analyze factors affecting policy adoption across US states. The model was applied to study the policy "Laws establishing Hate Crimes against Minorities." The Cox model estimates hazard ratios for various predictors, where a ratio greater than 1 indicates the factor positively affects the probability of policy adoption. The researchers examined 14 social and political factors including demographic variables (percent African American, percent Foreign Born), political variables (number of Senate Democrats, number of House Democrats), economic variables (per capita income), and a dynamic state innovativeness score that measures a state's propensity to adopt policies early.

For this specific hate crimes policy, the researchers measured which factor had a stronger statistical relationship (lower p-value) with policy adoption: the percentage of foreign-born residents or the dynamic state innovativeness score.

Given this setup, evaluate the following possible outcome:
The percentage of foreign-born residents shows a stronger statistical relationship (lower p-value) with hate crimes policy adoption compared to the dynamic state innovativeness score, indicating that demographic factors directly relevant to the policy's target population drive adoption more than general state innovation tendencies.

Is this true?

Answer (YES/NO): YES